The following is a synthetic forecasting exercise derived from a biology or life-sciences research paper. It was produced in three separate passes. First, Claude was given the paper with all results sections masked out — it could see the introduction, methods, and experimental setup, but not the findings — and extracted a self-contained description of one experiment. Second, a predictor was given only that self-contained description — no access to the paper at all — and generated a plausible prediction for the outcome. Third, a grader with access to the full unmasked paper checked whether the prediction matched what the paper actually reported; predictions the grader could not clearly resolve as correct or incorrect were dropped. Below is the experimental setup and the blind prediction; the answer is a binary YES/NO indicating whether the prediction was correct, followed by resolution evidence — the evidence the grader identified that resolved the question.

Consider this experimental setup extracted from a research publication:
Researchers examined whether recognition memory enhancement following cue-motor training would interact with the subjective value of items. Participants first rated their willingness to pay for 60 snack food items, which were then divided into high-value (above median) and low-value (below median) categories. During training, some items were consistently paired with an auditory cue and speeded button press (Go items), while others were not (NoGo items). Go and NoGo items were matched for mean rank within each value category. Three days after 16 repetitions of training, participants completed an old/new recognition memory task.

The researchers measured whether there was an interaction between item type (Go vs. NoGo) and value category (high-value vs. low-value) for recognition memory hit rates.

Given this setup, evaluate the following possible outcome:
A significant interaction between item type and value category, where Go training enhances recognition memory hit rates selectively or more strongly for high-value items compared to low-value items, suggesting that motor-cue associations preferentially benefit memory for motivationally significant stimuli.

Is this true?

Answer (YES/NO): NO